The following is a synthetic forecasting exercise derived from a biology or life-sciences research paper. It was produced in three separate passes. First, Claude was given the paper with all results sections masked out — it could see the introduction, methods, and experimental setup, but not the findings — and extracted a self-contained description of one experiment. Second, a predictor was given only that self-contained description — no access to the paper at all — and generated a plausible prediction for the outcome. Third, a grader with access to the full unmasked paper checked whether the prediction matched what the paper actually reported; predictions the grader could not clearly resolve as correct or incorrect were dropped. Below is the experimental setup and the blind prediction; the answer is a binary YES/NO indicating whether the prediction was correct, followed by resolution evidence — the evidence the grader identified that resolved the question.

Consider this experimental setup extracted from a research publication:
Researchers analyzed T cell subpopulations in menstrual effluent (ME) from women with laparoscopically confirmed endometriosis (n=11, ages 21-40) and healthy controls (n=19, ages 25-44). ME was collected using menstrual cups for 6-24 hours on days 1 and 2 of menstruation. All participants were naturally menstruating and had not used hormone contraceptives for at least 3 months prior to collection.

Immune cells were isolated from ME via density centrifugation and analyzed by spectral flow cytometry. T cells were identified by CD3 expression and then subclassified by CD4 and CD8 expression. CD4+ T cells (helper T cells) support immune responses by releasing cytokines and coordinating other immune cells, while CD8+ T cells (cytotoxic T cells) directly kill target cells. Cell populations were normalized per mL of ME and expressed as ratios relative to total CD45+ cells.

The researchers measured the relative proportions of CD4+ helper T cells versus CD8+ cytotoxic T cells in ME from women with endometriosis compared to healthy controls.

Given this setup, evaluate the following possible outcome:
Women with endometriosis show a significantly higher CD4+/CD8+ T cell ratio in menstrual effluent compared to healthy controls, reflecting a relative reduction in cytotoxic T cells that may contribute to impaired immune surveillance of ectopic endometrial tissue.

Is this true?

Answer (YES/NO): NO